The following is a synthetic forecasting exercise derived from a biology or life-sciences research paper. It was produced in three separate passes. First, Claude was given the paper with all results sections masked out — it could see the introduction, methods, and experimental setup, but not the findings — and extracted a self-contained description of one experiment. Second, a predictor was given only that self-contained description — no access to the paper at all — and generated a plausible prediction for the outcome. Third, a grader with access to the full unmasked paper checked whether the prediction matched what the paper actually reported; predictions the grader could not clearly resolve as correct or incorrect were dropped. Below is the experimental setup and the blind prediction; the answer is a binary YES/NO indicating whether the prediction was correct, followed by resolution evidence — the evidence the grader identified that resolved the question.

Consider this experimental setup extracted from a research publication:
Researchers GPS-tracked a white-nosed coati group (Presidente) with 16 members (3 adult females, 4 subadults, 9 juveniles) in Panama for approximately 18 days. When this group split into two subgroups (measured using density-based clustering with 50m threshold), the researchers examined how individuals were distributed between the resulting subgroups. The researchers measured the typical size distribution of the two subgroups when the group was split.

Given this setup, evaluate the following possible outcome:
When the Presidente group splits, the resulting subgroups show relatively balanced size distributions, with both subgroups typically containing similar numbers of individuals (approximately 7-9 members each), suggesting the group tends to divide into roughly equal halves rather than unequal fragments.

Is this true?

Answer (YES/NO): NO